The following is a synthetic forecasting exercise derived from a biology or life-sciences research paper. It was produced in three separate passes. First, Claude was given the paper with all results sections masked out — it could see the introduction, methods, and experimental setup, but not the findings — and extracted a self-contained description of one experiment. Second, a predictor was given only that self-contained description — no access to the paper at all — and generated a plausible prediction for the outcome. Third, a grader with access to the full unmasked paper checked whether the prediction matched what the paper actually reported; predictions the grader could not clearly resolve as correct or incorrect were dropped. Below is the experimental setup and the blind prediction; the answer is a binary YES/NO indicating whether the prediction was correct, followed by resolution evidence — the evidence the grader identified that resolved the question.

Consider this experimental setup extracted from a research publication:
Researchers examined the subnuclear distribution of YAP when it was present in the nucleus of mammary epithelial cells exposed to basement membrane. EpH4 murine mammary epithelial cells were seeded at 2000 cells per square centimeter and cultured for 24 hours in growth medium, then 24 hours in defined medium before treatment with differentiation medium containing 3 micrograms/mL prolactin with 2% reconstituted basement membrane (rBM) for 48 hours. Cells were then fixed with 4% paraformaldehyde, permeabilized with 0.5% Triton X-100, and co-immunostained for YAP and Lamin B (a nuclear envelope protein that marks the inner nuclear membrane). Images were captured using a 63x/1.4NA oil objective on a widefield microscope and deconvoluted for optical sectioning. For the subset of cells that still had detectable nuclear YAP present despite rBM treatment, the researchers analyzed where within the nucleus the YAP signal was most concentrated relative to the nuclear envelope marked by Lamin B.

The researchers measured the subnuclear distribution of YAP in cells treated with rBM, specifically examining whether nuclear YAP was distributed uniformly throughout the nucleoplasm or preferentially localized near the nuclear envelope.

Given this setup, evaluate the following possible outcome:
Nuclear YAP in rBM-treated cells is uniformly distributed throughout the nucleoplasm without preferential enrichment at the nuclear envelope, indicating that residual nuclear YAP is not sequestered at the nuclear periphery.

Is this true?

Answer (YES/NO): NO